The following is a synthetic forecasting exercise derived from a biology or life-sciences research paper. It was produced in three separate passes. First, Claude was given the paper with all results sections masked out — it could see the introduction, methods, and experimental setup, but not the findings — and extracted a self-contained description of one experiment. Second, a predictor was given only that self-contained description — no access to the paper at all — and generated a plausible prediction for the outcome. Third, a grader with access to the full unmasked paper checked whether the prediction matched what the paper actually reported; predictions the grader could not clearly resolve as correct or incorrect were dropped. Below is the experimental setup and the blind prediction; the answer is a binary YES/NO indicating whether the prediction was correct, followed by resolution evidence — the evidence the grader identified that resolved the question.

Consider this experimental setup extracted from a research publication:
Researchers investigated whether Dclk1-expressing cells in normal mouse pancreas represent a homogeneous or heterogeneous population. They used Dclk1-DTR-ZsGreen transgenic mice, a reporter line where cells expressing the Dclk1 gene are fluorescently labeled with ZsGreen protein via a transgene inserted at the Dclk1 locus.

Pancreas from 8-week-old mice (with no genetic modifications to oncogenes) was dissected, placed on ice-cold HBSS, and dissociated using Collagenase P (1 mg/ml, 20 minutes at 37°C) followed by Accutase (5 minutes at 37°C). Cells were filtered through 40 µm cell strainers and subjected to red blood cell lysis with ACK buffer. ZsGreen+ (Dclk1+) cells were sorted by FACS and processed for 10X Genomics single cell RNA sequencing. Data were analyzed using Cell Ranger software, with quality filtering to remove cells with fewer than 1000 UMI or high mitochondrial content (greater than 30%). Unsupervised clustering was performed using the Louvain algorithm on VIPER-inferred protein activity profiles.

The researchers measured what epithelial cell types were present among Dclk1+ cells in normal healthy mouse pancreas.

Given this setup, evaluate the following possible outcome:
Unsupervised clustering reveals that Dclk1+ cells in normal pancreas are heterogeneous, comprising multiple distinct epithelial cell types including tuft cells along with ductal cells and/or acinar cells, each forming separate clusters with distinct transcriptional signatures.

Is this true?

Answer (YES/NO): NO